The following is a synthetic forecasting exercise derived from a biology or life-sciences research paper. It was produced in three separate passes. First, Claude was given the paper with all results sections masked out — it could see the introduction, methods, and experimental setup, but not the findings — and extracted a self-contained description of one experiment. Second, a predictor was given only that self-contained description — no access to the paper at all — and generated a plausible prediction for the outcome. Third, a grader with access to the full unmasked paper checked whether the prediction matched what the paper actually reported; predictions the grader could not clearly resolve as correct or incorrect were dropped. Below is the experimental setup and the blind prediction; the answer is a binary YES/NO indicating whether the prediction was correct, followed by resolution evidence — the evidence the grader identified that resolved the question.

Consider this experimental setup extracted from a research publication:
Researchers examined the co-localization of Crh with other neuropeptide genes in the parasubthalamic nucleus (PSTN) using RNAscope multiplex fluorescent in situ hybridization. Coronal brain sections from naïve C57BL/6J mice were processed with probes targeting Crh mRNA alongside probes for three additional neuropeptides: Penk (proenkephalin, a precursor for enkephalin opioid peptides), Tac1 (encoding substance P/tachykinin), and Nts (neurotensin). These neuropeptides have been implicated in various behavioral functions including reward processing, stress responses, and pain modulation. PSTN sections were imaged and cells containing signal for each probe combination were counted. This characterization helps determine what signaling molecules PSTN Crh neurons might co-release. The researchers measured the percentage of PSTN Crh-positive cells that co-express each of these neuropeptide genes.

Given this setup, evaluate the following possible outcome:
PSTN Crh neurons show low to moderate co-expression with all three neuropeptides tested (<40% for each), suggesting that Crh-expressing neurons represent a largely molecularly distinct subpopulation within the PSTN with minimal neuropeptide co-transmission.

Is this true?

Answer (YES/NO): NO